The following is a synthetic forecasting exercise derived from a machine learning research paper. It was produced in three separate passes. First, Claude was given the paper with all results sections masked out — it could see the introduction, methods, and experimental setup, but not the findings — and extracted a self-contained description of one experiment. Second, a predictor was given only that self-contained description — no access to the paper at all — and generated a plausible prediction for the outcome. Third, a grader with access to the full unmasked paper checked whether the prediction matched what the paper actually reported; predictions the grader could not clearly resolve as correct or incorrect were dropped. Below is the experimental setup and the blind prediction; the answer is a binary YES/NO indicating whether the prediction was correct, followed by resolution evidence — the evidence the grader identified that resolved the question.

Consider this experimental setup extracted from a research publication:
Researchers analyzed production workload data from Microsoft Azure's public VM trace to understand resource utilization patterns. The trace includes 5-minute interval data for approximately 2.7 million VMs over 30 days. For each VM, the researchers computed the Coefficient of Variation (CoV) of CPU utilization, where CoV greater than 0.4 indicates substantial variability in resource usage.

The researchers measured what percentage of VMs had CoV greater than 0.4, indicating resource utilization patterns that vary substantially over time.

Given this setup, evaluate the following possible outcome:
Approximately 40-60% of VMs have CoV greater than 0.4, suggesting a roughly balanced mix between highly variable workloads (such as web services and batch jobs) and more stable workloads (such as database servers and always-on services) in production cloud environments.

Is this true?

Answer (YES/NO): YES